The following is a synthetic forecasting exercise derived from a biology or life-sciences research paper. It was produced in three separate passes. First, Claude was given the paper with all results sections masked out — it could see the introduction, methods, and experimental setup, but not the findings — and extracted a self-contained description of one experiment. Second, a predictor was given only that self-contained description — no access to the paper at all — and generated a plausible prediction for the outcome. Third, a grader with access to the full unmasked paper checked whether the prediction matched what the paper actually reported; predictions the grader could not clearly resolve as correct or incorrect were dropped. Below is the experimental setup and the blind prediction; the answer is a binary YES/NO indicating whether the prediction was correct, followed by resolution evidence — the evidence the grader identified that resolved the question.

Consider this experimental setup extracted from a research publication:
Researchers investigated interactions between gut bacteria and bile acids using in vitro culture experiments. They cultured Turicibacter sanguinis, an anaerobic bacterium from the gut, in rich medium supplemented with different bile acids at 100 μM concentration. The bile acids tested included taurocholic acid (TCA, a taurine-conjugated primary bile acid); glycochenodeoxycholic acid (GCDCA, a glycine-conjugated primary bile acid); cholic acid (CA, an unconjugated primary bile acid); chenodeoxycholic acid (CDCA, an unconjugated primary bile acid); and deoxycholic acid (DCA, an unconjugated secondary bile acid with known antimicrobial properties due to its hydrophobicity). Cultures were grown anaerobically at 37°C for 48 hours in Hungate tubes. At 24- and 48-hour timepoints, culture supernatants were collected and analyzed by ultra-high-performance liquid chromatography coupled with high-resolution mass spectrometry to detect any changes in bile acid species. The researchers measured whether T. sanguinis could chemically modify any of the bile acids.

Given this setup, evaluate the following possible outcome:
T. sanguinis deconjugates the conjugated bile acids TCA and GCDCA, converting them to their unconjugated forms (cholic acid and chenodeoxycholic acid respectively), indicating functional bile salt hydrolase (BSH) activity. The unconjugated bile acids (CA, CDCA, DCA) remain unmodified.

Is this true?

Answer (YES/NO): NO